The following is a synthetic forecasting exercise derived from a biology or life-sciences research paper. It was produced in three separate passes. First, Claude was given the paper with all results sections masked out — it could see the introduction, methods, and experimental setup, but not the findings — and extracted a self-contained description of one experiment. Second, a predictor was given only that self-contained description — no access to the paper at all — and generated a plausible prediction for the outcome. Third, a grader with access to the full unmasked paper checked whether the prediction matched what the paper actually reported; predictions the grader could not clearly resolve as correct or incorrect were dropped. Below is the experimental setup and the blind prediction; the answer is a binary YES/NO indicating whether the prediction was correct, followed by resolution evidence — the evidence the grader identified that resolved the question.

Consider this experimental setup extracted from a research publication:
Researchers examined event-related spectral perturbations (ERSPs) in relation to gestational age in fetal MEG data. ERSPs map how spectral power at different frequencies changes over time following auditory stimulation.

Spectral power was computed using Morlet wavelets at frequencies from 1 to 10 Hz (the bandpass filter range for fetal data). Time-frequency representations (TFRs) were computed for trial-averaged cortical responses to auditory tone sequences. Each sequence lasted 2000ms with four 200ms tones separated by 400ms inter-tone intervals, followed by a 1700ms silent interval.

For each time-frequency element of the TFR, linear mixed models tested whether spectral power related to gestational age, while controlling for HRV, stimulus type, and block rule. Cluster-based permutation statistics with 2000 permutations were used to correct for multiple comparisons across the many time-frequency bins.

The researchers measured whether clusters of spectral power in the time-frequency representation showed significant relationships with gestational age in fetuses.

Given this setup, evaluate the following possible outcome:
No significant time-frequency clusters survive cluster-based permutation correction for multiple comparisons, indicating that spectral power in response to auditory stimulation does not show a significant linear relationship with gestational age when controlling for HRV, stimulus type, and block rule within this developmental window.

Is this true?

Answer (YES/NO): NO